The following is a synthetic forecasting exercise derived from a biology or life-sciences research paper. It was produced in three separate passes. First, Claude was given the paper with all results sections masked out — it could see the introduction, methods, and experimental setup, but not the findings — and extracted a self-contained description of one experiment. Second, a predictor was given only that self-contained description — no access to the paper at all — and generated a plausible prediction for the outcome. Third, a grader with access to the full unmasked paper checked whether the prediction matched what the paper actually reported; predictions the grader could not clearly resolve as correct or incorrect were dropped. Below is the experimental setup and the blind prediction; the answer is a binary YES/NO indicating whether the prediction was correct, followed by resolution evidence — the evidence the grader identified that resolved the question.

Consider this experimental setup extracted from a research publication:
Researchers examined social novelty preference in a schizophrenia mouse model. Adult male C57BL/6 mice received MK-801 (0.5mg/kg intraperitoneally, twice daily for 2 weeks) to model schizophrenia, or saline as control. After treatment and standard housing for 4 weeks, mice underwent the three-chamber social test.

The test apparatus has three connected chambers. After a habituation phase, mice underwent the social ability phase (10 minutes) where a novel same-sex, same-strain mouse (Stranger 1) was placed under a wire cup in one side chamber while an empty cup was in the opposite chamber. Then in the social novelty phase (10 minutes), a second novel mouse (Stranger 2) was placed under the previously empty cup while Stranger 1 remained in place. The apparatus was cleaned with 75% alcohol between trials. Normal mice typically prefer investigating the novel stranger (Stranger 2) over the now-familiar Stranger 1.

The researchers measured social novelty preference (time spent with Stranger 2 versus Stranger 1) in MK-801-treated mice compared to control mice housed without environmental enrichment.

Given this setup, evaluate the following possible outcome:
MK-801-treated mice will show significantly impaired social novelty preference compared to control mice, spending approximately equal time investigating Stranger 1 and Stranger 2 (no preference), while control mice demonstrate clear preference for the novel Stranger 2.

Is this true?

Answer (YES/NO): YES